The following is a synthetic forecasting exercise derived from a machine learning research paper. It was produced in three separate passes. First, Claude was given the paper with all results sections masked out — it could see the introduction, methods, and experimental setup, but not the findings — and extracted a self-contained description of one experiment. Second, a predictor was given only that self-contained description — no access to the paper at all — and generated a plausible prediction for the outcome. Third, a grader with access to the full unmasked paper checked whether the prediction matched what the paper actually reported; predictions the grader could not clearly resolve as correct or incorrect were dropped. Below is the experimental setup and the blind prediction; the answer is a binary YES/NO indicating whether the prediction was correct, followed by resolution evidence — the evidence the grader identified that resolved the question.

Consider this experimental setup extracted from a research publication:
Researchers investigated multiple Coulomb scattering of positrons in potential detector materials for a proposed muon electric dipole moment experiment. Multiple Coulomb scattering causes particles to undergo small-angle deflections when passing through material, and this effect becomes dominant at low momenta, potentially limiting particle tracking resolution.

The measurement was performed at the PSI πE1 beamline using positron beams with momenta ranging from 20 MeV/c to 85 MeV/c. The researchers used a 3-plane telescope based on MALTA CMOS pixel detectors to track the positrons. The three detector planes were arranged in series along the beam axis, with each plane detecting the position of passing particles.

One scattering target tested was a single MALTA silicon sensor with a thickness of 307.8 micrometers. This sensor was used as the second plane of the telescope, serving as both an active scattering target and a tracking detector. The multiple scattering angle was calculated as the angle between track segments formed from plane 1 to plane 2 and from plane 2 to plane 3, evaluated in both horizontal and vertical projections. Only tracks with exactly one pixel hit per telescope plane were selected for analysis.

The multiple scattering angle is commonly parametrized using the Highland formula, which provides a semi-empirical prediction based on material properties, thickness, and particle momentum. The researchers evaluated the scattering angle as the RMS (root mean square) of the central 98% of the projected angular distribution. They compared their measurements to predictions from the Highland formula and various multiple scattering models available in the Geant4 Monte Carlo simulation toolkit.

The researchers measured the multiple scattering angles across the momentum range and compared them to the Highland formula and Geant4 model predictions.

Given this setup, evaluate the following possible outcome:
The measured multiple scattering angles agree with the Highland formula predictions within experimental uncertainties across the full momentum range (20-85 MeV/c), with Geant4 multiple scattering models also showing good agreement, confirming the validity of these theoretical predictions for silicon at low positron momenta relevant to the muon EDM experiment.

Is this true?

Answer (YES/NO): YES